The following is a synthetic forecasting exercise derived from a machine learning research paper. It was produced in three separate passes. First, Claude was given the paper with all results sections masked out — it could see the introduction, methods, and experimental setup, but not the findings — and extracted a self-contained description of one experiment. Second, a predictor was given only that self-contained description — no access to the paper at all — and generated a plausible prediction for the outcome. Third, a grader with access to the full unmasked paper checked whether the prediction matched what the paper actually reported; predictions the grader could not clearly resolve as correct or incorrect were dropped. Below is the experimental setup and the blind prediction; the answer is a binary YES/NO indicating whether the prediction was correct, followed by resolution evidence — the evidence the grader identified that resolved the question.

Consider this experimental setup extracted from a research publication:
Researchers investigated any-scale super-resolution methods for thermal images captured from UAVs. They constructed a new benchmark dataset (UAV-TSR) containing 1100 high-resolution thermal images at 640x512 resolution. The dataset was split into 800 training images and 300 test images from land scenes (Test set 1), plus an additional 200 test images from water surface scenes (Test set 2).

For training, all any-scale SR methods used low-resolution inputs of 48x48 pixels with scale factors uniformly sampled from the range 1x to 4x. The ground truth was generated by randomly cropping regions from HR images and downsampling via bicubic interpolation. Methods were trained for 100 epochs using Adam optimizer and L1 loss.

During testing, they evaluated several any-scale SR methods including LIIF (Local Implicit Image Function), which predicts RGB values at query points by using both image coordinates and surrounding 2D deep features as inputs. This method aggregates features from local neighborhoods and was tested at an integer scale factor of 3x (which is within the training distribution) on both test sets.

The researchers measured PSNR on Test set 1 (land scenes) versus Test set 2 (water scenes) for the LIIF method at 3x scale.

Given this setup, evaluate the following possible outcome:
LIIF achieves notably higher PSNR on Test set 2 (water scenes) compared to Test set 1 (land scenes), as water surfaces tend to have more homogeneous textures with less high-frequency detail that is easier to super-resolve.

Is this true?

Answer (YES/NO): NO